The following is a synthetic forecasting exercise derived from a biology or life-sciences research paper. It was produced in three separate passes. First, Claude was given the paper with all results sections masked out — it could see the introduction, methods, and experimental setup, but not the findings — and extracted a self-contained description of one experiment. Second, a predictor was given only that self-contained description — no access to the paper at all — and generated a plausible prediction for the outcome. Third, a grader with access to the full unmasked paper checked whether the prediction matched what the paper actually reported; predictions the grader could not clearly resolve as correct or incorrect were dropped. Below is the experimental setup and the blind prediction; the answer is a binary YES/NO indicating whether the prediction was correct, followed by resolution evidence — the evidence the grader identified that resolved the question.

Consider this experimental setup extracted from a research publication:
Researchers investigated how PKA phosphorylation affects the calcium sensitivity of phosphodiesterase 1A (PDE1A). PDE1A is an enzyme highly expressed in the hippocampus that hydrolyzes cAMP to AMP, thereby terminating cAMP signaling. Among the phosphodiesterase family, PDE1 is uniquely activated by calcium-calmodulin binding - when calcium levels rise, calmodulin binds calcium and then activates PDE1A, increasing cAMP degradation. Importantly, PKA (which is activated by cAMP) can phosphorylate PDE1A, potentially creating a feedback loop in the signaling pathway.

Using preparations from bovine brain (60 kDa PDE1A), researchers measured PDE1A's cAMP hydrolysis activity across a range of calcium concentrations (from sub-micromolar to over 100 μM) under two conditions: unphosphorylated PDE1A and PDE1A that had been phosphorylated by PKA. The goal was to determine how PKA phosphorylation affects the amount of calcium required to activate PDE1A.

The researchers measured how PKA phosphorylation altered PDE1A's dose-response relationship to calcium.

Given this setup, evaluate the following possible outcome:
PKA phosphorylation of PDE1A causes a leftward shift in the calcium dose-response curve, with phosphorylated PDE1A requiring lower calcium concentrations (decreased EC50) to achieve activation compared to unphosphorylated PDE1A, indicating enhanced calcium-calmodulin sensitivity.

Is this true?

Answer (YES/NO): NO